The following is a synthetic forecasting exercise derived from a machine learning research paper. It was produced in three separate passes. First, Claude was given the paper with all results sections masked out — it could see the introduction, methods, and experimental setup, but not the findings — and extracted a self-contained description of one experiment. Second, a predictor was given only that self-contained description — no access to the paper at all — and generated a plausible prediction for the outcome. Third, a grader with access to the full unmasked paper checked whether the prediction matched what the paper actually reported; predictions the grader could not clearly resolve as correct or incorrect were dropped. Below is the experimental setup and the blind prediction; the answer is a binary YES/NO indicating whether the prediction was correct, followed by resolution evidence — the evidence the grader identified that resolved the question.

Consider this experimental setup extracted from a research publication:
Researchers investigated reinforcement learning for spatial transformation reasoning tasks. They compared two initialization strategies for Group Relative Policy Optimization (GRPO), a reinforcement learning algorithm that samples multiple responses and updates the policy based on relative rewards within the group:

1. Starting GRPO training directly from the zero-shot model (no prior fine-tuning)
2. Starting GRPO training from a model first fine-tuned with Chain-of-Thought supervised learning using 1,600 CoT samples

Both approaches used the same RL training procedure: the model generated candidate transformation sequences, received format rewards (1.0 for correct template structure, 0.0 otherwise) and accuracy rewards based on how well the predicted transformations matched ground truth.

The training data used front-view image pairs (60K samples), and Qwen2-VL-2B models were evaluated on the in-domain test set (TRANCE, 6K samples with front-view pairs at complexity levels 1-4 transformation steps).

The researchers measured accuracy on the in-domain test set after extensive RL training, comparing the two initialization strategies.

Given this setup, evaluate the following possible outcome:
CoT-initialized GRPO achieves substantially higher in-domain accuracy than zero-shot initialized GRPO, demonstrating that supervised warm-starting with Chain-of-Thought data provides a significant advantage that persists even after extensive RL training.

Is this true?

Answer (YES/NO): YES